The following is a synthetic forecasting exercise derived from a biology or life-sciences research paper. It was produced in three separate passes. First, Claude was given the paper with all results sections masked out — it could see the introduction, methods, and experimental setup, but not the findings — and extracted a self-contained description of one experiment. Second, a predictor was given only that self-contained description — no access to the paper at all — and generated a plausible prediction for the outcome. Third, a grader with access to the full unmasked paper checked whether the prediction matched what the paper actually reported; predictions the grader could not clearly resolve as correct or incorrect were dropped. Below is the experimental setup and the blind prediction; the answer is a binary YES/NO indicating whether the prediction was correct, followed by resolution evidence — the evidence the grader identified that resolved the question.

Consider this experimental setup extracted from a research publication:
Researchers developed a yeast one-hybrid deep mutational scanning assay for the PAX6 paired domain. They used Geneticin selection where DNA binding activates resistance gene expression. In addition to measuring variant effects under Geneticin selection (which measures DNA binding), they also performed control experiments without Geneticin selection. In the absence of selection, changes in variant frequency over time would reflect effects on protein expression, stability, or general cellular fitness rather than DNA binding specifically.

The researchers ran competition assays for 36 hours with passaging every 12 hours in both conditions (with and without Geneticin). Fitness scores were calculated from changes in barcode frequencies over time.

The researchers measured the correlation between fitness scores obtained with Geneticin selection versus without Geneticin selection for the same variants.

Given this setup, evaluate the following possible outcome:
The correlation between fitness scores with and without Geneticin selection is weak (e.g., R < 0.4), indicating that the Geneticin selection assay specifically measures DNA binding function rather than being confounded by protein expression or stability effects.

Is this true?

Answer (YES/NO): NO